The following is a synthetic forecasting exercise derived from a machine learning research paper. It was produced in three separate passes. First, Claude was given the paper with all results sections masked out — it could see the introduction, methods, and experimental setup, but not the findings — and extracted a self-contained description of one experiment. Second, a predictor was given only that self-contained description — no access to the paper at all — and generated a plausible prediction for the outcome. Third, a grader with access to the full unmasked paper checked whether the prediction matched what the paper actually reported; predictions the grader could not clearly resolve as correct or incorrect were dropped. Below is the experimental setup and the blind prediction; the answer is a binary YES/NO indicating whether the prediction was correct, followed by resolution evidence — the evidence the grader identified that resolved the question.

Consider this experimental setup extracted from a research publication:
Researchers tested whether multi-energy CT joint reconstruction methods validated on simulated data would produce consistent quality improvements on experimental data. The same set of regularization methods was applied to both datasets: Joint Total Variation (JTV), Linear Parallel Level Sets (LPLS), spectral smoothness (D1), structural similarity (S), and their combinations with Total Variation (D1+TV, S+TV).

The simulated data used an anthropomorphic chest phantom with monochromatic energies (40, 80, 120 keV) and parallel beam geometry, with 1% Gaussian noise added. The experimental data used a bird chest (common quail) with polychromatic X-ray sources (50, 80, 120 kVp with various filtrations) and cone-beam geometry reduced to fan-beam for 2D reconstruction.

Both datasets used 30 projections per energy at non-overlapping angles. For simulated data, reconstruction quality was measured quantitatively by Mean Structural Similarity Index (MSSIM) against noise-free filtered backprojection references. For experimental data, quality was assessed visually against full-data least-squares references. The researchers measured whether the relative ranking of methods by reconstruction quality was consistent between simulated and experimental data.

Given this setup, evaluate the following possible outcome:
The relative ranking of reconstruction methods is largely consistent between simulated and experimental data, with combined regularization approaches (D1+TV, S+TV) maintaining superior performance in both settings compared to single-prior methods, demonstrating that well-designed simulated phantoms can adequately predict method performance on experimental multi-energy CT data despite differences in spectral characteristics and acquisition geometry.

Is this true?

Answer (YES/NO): NO